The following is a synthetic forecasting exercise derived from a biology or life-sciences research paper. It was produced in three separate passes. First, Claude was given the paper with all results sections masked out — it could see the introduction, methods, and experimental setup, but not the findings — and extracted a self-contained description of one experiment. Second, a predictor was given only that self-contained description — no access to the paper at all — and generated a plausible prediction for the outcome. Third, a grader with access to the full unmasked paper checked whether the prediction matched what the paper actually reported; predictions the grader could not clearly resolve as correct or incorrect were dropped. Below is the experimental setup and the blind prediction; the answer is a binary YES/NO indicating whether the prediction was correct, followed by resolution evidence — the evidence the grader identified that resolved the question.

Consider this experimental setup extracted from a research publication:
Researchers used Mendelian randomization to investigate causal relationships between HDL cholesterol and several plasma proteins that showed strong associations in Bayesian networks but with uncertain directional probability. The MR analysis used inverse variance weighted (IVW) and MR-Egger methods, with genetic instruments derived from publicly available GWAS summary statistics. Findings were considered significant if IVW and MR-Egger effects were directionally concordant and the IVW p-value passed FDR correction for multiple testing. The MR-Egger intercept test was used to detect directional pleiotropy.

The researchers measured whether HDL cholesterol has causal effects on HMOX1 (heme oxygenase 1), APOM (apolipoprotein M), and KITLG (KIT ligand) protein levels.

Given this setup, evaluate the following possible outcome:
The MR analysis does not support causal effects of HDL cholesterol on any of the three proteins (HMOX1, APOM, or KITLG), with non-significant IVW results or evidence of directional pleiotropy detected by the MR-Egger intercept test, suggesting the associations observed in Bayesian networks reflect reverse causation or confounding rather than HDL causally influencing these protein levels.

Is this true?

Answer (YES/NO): NO